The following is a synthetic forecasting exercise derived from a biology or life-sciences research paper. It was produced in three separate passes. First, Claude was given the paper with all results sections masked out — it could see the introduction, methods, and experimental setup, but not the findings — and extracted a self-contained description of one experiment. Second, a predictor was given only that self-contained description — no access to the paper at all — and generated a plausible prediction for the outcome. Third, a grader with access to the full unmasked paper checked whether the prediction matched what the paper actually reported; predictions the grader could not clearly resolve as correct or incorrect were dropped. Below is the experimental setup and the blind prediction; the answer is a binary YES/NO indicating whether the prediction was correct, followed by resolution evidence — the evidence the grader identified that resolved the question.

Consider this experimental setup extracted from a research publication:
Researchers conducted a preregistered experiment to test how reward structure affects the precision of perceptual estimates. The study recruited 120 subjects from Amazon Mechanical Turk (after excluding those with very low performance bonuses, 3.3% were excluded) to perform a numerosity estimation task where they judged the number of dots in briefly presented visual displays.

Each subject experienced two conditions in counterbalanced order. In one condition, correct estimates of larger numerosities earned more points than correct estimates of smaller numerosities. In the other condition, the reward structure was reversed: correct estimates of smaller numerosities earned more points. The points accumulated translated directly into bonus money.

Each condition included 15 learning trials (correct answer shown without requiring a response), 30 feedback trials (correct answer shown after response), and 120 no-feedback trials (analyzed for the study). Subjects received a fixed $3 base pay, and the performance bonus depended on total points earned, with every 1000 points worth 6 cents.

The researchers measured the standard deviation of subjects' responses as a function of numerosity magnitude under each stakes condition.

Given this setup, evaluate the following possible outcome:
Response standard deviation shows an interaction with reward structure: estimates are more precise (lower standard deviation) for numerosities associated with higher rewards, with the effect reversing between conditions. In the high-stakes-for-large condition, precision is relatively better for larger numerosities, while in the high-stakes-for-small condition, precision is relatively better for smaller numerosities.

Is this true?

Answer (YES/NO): YES